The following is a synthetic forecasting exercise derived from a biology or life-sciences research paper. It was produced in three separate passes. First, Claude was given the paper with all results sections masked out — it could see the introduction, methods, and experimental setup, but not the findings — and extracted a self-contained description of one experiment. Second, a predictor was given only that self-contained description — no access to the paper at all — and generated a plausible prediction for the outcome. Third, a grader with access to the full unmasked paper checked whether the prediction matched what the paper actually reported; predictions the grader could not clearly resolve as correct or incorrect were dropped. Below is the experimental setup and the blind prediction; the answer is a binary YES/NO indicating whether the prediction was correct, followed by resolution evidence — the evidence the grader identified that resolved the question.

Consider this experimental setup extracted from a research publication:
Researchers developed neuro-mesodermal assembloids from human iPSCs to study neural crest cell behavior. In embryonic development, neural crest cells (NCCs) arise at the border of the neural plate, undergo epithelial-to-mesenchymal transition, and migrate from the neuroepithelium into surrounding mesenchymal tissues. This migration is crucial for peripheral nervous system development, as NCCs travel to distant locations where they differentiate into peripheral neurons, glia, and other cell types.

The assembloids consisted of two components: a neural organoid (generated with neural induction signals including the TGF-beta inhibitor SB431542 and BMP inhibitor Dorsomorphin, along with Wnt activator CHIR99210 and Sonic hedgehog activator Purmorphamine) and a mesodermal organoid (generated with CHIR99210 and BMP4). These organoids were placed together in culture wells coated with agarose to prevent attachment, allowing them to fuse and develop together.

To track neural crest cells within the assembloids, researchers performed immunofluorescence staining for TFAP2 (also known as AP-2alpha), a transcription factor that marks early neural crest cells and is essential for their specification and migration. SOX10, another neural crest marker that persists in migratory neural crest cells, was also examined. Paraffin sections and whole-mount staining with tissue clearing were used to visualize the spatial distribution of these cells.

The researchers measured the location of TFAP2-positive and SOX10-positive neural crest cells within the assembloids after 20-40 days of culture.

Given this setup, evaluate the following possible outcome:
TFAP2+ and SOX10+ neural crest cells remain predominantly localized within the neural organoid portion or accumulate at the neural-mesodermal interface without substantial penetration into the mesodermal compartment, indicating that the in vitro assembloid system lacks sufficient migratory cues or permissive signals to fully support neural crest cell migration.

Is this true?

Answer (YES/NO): NO